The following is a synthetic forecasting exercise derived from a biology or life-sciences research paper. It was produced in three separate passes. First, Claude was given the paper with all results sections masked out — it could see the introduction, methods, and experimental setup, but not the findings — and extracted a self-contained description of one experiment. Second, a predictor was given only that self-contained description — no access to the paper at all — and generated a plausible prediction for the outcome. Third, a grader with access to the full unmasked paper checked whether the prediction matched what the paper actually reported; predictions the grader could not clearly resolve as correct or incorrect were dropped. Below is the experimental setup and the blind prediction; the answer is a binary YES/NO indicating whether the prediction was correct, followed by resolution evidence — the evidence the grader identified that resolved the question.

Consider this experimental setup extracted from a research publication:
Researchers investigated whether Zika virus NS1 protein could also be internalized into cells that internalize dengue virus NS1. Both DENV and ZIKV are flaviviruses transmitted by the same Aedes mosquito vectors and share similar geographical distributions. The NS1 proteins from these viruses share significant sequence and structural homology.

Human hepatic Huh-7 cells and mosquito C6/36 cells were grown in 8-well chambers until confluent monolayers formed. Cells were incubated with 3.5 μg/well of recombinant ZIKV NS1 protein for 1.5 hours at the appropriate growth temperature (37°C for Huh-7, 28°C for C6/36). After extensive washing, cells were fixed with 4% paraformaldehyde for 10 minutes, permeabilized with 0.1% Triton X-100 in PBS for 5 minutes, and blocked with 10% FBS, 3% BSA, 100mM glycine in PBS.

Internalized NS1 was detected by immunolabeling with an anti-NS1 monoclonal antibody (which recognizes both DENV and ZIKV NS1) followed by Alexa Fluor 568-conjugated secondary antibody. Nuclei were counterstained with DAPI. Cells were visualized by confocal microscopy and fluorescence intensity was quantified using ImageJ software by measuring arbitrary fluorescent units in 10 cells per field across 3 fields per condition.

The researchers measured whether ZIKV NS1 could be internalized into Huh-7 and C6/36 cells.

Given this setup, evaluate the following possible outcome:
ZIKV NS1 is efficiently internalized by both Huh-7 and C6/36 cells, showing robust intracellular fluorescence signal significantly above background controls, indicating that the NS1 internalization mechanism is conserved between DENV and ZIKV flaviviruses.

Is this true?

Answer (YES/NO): YES